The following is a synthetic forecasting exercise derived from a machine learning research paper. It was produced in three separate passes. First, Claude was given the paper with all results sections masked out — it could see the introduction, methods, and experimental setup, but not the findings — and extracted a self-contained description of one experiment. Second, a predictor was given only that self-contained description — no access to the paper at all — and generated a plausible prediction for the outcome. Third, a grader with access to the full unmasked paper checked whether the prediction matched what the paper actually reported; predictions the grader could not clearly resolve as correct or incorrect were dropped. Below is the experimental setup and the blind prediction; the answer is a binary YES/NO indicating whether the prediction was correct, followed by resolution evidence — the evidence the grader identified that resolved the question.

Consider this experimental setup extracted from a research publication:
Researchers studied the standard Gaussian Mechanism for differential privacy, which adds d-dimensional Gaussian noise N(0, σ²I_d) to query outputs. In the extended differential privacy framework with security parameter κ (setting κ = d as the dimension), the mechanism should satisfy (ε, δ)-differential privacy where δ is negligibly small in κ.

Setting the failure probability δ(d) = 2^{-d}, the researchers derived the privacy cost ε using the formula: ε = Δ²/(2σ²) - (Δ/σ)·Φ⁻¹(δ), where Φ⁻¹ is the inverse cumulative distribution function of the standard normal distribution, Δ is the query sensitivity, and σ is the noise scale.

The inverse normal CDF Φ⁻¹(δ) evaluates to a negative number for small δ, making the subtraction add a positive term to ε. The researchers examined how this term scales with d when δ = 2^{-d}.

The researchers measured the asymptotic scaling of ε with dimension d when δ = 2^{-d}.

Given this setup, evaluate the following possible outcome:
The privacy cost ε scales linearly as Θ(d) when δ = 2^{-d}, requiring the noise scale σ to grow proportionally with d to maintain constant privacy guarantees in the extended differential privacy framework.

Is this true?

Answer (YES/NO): NO